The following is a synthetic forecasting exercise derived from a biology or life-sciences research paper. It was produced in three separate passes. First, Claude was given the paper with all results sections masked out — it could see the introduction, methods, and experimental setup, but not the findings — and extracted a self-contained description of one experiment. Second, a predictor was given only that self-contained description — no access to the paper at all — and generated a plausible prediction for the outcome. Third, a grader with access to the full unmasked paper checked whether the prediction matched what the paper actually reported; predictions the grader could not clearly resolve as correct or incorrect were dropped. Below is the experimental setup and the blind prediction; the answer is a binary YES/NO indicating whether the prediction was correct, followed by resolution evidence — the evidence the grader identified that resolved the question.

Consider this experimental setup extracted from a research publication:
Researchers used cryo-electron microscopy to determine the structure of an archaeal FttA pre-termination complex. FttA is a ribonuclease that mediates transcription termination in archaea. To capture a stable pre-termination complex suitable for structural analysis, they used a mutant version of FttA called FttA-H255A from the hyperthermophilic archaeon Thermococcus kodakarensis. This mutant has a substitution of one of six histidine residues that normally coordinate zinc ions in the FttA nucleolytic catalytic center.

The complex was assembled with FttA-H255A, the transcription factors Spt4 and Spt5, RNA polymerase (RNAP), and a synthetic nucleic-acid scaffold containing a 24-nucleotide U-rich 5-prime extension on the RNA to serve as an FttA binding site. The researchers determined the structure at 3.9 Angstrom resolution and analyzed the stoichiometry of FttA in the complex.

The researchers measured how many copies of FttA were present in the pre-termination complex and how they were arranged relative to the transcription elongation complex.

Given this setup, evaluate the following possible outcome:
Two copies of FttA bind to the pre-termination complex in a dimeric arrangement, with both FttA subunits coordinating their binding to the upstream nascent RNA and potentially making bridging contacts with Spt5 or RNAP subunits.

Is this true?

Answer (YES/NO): YES